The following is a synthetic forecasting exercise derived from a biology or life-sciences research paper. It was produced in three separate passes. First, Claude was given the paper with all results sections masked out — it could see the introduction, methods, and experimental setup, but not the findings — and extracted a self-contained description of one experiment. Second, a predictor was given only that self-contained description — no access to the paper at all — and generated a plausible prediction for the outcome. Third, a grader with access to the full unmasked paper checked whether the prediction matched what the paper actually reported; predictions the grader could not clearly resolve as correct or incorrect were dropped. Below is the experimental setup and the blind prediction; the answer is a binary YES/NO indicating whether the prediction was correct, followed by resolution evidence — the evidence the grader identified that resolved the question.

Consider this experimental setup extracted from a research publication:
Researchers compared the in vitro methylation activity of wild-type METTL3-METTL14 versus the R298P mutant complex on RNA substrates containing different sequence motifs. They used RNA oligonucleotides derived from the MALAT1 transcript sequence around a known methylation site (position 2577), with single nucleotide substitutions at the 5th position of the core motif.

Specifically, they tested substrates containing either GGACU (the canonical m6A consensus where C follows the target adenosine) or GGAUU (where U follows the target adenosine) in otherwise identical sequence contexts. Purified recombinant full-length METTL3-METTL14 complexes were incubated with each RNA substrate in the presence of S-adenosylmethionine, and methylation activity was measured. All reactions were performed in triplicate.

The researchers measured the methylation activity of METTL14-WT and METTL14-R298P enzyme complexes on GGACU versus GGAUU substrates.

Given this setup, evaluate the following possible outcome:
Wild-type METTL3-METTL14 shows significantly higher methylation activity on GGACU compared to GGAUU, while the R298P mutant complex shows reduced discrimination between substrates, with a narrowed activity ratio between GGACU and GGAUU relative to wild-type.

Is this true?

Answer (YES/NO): NO